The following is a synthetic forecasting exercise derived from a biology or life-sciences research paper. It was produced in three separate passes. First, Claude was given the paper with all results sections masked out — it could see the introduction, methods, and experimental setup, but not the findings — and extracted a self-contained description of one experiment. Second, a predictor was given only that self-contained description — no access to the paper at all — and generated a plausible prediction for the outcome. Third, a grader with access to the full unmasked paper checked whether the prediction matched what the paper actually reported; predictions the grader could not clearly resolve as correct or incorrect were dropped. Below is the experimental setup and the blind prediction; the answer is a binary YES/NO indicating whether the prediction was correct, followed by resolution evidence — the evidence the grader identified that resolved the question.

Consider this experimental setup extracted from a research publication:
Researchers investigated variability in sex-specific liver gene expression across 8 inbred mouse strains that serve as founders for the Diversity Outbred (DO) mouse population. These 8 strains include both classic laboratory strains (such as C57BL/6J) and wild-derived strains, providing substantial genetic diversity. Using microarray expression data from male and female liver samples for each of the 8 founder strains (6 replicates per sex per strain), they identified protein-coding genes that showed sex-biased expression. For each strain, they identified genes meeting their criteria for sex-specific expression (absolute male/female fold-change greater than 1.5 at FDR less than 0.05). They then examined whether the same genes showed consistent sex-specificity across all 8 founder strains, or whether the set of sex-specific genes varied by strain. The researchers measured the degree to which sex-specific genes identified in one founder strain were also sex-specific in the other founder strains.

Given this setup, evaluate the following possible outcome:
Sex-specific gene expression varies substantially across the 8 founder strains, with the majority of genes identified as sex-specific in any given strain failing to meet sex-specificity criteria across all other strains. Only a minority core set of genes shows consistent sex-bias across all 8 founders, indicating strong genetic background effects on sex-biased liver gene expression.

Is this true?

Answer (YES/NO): YES